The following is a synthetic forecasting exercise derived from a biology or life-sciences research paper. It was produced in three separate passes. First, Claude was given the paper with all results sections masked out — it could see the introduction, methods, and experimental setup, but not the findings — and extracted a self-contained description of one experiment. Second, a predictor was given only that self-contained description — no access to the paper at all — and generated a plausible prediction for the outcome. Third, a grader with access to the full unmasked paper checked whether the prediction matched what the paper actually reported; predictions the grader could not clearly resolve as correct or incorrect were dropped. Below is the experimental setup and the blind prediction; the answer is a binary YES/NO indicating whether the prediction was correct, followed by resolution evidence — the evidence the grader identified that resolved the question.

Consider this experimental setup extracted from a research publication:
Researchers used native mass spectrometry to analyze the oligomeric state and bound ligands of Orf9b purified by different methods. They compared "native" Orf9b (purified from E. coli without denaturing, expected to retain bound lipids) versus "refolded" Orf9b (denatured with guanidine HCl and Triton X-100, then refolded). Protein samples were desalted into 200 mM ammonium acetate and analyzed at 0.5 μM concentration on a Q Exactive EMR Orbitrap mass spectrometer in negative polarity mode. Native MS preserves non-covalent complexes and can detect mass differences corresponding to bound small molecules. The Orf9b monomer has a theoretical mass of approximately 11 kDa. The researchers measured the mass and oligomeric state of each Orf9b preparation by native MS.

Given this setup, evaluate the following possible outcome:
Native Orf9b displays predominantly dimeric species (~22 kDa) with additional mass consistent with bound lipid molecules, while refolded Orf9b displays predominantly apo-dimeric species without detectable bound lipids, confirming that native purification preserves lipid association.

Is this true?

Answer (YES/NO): YES